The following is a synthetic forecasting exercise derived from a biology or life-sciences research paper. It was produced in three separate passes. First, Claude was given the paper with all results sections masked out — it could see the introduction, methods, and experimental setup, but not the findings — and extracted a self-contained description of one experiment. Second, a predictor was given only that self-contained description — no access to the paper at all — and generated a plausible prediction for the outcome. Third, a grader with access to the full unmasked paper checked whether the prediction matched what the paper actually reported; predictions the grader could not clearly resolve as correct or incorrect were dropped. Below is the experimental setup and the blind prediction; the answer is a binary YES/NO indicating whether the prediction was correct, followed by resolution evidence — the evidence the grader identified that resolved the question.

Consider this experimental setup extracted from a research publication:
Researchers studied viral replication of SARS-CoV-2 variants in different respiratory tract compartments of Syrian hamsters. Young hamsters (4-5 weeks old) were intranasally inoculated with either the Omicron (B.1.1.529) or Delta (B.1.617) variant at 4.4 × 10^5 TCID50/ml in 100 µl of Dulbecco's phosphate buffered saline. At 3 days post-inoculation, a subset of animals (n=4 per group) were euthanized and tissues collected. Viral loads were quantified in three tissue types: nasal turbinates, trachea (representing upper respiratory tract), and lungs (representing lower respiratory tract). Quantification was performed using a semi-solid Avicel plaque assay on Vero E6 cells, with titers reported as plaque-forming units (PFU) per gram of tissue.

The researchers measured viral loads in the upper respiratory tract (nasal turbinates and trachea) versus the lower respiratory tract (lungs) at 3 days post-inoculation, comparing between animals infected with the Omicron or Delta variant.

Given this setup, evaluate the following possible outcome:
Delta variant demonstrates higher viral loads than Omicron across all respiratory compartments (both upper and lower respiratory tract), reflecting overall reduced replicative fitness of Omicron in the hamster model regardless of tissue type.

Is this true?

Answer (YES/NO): NO